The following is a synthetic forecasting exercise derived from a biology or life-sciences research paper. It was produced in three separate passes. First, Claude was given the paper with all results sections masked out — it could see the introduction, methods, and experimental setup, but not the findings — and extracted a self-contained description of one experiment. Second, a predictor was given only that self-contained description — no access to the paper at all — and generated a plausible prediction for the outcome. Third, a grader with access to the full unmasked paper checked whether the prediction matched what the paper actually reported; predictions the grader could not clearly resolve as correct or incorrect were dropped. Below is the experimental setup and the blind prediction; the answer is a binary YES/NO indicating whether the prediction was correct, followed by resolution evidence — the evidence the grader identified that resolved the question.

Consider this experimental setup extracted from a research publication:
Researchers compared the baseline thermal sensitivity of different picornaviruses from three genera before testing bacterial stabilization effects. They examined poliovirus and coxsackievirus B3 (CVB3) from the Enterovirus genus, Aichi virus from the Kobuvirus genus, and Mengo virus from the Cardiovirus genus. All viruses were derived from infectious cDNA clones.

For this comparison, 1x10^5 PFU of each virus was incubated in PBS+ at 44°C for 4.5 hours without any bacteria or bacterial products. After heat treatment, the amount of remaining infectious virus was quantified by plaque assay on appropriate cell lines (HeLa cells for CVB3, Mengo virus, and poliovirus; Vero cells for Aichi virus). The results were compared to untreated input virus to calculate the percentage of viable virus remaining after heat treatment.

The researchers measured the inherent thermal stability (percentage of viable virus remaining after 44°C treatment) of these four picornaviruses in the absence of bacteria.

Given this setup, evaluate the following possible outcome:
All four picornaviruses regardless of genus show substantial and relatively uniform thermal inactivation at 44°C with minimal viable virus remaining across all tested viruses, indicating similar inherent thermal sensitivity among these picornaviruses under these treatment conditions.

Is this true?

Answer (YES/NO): NO